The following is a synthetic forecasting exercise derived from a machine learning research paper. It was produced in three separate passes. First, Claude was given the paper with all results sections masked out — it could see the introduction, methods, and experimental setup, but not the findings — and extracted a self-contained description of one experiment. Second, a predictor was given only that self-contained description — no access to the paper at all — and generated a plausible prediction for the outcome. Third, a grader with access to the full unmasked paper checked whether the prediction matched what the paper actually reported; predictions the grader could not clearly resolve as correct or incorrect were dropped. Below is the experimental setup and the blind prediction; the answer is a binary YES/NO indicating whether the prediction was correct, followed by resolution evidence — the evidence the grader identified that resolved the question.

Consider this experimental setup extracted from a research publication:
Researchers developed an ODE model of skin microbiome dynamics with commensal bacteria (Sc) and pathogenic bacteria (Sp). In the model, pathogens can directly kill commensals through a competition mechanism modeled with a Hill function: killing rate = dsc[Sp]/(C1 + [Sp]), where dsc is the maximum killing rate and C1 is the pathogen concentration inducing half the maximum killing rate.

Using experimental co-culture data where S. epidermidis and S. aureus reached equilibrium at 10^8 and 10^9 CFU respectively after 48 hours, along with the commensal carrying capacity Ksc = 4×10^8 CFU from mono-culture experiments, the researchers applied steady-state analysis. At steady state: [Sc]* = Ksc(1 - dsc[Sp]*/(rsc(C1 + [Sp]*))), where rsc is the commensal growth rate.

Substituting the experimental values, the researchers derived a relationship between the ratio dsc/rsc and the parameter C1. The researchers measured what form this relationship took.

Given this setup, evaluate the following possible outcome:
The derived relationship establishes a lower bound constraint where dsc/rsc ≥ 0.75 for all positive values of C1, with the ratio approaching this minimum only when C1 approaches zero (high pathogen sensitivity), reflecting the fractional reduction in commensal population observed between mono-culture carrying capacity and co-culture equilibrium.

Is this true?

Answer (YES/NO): YES